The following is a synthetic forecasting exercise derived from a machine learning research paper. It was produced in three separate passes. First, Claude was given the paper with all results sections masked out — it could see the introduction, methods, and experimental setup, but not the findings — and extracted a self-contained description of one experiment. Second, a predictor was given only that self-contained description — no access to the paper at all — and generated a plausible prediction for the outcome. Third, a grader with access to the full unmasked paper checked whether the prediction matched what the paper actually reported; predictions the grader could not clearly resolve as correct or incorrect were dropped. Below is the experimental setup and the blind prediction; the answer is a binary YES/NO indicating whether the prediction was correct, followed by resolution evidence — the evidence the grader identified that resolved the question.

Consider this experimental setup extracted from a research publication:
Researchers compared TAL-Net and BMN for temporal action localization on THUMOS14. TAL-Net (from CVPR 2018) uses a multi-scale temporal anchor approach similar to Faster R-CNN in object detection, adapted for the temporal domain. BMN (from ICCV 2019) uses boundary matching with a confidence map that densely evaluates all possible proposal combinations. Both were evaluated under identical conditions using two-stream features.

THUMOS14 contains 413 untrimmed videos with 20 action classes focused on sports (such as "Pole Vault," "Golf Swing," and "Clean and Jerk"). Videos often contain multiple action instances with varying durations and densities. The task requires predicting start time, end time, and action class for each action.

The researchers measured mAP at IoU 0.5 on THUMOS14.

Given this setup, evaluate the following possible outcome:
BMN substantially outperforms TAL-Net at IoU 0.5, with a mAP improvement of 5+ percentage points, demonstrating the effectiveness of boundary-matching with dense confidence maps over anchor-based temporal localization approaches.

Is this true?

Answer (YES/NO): NO